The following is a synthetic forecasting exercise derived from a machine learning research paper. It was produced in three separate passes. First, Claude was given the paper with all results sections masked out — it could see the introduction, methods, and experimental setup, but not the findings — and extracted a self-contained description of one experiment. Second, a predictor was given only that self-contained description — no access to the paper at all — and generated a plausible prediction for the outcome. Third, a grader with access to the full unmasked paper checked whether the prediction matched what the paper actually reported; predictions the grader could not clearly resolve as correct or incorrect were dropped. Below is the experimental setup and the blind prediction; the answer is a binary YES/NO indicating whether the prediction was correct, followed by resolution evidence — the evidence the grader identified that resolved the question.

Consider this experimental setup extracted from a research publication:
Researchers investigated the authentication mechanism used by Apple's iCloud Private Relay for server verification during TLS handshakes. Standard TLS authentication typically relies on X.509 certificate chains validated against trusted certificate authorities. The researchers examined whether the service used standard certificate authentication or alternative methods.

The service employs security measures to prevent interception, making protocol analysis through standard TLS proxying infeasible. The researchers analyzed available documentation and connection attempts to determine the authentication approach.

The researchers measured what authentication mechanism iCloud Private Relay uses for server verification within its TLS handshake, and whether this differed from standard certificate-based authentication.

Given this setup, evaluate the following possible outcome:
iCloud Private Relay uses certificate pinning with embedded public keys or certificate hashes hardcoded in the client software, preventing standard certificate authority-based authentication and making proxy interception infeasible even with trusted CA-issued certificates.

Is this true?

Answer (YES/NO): NO